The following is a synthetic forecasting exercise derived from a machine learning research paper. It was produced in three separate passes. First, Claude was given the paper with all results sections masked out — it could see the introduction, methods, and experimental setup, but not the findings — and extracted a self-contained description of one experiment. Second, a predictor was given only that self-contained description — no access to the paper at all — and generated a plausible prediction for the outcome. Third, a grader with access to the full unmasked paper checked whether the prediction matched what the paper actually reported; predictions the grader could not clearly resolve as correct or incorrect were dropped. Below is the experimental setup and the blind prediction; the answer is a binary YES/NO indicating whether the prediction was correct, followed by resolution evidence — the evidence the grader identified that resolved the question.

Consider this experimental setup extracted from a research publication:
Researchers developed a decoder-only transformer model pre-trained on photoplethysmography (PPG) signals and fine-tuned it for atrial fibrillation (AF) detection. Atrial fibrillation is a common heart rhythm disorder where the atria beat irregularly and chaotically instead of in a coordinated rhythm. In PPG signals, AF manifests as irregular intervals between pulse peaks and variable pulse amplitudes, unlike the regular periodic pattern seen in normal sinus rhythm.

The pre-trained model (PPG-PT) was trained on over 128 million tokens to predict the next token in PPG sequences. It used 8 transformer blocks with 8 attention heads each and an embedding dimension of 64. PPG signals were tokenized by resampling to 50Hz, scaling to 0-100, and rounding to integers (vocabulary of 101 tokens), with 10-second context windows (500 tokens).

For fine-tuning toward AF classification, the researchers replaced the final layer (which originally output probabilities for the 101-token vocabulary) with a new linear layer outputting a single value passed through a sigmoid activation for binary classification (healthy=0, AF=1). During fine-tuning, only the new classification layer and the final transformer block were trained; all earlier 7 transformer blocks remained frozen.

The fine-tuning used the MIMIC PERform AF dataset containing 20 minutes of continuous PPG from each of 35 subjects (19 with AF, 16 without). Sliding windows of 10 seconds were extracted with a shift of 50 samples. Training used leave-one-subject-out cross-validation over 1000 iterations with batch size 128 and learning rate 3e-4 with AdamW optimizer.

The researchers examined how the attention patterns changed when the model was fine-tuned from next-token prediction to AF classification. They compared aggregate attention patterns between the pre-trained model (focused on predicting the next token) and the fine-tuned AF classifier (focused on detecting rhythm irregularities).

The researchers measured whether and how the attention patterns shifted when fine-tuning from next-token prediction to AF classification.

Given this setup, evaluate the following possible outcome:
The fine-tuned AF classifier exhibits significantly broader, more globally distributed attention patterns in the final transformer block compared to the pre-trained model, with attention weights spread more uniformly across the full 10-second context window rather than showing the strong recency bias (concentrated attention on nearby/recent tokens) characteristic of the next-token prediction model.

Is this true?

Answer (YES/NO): NO